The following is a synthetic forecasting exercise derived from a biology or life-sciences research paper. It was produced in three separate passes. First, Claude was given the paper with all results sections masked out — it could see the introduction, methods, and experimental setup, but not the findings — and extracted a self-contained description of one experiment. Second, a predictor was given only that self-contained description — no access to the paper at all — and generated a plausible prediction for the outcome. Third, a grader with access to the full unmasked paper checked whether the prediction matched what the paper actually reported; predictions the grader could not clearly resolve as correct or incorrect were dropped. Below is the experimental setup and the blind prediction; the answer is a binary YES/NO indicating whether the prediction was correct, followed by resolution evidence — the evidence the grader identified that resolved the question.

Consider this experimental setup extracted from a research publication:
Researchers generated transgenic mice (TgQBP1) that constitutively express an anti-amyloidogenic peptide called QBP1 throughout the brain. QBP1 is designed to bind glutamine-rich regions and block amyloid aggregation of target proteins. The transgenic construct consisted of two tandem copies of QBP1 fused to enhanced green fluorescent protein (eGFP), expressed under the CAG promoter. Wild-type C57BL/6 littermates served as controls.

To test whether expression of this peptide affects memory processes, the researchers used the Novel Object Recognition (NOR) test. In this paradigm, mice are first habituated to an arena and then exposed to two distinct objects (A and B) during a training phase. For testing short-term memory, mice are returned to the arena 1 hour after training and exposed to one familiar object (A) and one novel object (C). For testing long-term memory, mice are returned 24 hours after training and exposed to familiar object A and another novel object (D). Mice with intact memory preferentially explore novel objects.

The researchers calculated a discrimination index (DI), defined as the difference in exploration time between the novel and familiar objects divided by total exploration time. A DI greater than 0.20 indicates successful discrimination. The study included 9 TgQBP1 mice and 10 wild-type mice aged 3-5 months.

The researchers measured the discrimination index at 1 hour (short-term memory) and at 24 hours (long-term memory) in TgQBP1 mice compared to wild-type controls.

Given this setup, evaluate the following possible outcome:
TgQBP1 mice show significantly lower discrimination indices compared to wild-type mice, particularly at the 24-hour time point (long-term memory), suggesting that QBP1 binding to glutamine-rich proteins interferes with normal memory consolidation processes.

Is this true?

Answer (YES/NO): YES